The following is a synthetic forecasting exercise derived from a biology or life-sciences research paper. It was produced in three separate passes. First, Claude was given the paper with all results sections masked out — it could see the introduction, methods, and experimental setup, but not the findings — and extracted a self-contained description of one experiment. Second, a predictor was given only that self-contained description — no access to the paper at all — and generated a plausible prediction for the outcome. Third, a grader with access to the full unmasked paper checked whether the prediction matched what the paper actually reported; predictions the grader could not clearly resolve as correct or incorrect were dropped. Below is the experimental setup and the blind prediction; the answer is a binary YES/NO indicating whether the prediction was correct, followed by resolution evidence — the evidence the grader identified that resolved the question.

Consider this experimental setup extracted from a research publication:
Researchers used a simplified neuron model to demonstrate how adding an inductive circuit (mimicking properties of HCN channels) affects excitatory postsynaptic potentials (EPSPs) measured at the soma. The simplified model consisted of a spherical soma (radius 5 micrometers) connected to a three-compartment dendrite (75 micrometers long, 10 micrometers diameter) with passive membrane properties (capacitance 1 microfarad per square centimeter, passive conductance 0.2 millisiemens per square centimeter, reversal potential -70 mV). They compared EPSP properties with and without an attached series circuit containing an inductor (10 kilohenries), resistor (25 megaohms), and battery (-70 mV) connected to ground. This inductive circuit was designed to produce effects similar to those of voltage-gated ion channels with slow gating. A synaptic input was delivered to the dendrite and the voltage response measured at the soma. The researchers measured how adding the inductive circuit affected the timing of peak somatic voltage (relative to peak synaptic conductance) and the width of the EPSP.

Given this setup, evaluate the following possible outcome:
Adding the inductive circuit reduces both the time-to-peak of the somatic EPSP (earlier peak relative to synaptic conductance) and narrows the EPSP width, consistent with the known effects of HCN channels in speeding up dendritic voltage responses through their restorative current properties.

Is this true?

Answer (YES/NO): YES